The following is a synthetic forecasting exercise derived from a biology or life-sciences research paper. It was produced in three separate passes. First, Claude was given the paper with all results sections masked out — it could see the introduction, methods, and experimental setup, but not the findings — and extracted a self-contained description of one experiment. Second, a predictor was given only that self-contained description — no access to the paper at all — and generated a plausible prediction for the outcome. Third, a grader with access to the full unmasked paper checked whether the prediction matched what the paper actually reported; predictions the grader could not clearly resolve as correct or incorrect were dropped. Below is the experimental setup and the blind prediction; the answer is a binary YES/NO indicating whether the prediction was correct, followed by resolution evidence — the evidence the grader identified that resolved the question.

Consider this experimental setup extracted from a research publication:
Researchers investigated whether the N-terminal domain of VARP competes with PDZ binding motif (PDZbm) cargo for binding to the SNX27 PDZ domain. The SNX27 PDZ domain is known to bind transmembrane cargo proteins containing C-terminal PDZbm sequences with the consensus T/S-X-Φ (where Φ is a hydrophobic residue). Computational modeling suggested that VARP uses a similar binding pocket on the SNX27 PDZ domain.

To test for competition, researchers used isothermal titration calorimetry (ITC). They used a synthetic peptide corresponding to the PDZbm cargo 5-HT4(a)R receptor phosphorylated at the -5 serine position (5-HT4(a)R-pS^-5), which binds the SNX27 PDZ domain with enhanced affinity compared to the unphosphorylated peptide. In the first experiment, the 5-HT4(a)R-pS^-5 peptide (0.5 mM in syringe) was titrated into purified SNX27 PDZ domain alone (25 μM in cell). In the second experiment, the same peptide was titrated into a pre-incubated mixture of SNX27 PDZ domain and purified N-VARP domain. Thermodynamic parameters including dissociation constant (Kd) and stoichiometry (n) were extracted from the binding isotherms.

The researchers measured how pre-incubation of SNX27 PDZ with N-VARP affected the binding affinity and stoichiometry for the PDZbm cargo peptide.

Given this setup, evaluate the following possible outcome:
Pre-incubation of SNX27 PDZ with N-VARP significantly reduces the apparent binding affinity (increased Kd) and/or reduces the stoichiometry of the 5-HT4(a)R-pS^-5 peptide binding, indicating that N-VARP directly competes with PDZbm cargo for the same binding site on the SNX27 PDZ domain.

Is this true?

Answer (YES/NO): YES